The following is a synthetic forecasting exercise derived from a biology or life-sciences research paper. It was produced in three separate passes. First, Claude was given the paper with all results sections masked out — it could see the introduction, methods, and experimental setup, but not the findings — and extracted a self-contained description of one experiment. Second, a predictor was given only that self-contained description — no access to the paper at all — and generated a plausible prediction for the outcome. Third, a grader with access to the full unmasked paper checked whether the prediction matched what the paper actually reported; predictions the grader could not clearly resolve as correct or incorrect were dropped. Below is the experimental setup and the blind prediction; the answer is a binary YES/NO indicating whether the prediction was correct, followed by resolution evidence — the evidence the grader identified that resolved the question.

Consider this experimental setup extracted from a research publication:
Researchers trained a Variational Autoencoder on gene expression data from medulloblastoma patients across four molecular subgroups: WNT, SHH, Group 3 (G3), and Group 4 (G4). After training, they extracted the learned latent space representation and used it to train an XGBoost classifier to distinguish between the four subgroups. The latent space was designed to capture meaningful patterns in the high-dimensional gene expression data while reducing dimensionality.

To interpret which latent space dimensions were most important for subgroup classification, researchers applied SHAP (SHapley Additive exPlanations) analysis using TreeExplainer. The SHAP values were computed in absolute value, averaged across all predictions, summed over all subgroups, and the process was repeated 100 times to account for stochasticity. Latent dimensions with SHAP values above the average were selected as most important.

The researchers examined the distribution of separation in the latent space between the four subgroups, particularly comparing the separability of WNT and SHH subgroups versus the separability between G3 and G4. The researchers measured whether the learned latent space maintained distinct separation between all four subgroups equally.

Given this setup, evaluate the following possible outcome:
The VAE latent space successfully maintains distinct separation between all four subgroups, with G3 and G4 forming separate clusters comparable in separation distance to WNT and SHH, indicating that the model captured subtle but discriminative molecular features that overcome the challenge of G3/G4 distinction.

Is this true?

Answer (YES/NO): NO